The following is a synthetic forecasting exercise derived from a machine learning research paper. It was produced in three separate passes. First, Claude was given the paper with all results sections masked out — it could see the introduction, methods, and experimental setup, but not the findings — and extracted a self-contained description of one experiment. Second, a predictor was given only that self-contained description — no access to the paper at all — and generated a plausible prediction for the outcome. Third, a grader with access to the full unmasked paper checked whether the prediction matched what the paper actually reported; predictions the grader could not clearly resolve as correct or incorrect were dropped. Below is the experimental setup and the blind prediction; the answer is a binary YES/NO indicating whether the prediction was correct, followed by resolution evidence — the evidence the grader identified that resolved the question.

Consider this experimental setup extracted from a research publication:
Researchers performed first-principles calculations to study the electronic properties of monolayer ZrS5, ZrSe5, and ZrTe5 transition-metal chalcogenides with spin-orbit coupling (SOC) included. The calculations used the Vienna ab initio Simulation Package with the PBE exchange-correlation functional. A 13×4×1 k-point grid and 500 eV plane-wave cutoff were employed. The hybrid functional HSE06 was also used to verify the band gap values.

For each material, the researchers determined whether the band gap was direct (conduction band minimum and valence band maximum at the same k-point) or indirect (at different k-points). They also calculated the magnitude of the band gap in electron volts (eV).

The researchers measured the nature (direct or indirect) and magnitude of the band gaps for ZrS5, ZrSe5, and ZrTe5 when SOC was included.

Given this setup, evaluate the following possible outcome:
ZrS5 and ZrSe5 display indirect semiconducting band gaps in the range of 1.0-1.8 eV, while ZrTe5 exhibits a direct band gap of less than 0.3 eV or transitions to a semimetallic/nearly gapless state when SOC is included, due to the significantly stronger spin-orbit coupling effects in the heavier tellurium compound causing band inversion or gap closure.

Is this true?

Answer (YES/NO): NO